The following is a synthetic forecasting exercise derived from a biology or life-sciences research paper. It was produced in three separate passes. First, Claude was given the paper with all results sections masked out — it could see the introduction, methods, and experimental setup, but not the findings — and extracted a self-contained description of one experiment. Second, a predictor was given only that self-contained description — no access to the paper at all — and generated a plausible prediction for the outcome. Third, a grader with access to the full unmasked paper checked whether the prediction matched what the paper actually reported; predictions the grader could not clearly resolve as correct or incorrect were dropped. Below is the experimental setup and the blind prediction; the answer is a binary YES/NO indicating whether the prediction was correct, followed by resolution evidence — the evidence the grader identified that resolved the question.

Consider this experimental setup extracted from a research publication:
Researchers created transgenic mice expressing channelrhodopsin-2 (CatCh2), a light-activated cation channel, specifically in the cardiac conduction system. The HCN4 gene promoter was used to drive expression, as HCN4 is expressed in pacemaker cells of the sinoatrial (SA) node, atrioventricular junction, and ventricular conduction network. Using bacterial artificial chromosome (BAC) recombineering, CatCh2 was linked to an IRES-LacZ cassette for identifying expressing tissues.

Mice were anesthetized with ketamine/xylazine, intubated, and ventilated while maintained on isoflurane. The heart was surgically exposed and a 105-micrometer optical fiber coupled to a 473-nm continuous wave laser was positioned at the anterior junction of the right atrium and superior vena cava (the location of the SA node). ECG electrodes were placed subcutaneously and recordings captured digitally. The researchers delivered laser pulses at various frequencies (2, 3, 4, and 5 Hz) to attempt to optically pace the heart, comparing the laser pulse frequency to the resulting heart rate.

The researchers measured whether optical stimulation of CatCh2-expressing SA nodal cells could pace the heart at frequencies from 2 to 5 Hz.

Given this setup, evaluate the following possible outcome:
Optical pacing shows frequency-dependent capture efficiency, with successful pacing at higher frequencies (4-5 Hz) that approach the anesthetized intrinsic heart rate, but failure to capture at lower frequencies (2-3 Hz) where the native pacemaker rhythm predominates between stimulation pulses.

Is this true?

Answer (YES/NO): NO